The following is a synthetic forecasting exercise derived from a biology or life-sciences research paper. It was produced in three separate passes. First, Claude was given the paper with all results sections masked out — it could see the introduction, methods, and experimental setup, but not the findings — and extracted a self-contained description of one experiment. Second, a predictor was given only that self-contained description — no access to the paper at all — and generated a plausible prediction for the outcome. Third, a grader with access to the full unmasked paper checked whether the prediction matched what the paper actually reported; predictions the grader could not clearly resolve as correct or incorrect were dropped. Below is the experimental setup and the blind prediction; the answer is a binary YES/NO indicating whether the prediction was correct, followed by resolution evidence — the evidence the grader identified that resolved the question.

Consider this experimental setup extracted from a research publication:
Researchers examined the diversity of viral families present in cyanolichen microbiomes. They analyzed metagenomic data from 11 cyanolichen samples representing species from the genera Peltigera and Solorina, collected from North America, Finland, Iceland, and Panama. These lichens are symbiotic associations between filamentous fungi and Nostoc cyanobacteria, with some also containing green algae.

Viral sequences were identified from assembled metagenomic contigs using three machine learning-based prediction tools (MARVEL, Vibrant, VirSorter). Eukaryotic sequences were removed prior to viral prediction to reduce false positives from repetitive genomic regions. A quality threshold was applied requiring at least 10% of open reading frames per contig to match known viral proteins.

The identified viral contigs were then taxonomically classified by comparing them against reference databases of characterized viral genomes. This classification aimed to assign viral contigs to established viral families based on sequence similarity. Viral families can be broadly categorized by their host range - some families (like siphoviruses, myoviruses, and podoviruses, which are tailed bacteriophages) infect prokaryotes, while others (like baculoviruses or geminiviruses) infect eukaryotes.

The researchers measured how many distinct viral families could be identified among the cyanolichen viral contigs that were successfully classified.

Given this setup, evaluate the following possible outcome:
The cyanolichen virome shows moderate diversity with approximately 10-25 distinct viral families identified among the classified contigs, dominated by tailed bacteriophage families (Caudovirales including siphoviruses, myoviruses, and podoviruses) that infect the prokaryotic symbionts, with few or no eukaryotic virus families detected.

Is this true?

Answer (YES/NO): NO